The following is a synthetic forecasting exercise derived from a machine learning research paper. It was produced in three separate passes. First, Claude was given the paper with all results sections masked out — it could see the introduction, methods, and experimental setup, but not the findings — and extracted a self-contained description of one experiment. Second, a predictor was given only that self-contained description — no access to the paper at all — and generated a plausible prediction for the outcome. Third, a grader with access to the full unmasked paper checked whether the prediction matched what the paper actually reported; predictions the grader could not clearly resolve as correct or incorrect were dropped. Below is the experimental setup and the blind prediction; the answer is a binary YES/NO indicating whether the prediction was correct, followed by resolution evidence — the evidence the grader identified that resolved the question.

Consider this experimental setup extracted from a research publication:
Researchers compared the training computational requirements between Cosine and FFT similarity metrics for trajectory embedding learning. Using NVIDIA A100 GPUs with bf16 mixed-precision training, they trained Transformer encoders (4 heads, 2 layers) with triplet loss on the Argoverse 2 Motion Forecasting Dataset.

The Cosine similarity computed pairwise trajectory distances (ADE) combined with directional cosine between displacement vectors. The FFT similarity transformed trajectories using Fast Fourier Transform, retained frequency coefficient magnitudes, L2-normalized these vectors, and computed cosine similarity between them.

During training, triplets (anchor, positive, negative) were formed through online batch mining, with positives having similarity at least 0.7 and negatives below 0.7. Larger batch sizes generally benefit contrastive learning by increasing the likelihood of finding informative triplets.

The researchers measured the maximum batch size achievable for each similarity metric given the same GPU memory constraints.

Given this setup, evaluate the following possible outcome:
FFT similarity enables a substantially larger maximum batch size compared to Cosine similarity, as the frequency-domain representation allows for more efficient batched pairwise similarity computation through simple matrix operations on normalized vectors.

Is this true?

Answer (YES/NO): NO